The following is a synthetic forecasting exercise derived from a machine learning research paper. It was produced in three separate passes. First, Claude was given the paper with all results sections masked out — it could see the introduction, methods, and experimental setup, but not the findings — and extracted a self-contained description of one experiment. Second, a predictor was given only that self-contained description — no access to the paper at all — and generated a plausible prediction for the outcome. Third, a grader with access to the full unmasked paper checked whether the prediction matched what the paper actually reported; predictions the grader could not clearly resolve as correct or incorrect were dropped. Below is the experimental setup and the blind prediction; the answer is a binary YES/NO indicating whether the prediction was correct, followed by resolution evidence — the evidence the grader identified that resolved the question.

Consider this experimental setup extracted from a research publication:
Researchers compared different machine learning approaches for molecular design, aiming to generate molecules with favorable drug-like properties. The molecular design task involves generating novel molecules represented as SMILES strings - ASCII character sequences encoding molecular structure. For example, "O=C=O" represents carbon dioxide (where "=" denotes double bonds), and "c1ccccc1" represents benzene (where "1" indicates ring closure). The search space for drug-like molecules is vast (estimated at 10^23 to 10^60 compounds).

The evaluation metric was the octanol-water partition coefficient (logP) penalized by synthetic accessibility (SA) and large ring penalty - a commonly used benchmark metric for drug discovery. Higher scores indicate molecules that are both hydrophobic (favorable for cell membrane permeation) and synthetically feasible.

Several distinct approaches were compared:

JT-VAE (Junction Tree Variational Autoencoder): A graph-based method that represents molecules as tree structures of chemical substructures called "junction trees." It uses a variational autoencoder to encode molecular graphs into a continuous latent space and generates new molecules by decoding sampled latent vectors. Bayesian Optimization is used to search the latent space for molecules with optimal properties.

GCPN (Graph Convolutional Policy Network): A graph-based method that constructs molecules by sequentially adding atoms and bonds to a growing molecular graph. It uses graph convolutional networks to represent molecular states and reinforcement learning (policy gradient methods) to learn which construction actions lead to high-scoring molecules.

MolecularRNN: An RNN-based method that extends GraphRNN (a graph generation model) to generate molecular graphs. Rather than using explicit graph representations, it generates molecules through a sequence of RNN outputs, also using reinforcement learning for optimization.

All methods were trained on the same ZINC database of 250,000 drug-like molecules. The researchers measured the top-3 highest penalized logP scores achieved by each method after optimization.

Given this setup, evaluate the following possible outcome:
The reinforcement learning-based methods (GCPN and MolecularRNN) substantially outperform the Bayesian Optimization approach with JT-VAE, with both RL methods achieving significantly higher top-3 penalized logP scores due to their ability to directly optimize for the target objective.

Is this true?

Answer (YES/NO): YES